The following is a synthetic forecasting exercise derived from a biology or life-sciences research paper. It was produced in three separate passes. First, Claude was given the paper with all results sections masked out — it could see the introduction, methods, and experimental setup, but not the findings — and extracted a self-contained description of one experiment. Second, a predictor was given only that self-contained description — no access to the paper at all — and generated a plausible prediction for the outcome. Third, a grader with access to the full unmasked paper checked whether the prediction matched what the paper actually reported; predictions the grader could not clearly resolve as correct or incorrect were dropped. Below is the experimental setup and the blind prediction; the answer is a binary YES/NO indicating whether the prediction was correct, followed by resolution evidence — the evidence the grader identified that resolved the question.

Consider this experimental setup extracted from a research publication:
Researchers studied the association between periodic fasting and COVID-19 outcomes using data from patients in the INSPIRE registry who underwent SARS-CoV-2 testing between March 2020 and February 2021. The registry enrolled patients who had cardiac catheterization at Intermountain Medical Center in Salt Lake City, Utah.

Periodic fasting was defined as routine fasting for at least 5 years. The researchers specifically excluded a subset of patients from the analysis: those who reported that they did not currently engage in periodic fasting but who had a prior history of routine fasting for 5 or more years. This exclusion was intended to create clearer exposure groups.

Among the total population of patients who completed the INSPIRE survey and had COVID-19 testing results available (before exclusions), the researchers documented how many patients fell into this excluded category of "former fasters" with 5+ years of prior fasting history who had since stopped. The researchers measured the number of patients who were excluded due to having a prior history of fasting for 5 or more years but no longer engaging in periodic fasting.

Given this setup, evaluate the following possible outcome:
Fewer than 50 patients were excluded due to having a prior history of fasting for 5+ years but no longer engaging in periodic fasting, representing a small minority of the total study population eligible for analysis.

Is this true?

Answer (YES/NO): NO